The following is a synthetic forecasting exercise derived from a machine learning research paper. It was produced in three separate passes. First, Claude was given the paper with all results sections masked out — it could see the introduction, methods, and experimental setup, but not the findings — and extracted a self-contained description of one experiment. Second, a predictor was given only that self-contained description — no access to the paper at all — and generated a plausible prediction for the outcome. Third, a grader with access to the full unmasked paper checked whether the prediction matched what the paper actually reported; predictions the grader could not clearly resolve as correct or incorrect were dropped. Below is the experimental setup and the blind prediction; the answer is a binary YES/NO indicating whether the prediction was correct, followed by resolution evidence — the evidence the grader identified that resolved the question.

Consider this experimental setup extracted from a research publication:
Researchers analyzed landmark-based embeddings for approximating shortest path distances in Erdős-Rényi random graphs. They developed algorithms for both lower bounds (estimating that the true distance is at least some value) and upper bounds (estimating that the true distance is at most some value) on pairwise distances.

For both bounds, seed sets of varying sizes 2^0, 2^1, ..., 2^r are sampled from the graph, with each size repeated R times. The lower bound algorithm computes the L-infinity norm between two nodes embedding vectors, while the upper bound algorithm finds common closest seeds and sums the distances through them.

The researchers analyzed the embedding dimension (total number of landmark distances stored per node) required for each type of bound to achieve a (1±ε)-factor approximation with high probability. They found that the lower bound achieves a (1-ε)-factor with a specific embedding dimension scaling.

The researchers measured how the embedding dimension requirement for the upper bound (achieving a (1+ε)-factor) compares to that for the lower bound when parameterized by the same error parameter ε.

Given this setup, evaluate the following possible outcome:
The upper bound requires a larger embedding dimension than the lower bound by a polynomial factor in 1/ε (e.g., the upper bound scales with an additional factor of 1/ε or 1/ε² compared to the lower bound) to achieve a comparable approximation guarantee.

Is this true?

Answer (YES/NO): YES